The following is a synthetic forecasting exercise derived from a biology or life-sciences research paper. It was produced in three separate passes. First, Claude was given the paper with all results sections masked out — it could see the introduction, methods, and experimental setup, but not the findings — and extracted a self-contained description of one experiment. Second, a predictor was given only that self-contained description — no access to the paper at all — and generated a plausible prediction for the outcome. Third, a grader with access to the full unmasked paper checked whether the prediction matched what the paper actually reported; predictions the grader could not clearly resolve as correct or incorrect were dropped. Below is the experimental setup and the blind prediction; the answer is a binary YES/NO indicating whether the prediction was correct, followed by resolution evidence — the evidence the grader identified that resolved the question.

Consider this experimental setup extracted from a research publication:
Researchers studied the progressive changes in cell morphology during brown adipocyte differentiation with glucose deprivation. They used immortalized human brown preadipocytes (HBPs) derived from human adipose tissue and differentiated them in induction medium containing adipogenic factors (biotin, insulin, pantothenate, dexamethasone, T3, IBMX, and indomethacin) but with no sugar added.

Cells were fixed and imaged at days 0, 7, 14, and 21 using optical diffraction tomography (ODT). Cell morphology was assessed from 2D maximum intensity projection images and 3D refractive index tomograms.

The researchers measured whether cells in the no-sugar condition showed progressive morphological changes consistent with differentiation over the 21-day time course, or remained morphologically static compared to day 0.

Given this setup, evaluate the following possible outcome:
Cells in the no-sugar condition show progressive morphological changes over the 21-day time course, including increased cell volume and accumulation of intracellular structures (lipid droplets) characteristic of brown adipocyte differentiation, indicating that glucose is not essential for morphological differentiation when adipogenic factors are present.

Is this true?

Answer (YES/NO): NO